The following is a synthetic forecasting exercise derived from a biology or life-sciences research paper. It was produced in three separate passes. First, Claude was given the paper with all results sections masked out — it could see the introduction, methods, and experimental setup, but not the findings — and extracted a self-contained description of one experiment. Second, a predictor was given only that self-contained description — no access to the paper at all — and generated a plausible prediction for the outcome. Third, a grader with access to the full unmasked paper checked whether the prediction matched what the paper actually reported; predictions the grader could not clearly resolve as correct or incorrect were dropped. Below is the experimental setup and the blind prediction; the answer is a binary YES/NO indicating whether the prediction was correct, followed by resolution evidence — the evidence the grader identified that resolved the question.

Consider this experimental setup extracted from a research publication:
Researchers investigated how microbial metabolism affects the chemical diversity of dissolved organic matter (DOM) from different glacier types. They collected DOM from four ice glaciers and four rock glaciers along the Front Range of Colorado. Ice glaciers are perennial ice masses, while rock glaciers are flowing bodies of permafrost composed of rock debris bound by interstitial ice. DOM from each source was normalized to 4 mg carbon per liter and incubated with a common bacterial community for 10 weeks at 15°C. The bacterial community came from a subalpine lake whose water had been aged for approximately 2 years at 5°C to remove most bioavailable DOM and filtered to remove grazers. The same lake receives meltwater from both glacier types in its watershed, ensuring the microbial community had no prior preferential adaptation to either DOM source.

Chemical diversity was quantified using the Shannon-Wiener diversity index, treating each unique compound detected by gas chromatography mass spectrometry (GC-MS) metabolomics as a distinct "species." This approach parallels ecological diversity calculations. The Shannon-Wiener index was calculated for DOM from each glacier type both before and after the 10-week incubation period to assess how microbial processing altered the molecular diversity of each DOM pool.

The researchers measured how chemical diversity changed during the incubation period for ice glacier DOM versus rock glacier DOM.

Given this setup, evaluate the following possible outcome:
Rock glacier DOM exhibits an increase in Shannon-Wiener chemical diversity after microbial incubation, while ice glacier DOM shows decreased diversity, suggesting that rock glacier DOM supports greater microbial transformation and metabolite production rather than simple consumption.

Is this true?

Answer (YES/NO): NO